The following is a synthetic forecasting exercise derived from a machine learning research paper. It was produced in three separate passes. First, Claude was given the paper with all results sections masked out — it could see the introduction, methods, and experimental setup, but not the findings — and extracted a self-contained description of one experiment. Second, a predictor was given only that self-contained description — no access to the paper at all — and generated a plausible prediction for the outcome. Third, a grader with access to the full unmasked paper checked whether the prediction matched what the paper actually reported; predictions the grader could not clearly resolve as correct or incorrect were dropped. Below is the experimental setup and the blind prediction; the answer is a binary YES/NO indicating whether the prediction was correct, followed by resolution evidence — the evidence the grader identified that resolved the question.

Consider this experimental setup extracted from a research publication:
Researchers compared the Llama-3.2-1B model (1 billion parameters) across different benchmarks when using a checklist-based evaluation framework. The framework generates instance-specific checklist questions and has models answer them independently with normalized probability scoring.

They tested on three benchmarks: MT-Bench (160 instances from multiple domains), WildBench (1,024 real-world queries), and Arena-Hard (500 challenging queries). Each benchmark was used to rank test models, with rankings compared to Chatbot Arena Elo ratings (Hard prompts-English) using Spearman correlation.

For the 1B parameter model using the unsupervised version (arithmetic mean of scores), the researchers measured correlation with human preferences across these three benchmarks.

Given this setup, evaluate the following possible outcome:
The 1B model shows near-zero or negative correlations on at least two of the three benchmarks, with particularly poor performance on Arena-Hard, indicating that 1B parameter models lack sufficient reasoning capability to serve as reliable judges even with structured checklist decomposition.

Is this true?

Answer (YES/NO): YES